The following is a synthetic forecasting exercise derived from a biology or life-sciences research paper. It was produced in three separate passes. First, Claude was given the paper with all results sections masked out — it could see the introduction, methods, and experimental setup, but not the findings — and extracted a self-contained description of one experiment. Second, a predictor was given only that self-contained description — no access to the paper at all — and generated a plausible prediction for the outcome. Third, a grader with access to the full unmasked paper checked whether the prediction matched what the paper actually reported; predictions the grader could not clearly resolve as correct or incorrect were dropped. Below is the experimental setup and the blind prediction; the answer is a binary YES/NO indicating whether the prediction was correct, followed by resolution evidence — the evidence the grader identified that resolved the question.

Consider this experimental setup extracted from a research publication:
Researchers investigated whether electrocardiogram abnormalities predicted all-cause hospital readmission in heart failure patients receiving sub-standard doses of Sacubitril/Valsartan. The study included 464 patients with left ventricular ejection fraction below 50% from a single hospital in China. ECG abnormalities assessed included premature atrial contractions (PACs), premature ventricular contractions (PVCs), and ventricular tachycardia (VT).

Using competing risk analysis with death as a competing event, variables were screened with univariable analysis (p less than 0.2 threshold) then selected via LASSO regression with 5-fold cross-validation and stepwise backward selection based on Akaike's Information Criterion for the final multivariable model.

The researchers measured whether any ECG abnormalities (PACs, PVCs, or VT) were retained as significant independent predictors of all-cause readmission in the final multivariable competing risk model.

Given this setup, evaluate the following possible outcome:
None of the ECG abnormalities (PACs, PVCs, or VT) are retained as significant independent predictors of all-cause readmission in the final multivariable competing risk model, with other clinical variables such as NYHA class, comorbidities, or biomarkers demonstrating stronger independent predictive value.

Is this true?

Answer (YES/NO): NO